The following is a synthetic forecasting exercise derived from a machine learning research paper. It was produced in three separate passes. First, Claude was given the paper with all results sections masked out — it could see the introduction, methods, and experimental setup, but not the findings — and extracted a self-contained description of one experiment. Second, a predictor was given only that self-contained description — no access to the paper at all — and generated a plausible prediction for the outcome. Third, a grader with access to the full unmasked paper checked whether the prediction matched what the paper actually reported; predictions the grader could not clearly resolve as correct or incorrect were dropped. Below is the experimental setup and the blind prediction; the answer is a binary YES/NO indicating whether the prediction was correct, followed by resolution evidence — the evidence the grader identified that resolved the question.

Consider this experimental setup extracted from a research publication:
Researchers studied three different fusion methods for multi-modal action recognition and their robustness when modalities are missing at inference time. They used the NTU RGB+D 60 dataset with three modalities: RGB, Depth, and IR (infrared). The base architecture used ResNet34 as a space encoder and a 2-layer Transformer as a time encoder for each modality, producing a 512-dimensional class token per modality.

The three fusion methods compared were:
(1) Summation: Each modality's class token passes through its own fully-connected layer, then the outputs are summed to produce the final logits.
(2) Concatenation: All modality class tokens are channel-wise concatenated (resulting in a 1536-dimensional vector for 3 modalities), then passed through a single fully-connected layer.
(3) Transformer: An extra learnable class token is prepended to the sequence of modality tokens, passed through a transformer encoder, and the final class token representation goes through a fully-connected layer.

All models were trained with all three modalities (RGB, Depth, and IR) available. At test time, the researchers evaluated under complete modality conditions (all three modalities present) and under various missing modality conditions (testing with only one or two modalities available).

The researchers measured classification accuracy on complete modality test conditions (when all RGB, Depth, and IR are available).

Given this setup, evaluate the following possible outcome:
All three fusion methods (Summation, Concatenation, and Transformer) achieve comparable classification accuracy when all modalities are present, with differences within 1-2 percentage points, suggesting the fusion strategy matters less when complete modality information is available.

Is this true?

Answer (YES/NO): YES